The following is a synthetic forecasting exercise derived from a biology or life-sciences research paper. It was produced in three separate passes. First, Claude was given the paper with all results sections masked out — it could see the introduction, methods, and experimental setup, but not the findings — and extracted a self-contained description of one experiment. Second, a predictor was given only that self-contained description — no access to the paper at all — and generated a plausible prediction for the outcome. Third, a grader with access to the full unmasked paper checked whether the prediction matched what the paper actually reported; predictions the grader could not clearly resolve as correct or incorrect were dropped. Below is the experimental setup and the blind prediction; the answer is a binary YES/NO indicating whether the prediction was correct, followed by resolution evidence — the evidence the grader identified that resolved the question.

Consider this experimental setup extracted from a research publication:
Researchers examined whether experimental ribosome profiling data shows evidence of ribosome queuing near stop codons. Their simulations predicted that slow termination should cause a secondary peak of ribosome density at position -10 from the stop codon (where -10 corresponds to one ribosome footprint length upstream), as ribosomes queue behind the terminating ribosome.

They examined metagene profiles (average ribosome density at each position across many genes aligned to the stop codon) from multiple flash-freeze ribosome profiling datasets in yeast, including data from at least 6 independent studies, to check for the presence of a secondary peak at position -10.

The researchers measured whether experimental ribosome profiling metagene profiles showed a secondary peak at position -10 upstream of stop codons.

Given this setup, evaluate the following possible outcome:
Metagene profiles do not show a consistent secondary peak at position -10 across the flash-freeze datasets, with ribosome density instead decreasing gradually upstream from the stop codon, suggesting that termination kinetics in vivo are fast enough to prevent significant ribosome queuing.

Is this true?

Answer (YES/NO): NO